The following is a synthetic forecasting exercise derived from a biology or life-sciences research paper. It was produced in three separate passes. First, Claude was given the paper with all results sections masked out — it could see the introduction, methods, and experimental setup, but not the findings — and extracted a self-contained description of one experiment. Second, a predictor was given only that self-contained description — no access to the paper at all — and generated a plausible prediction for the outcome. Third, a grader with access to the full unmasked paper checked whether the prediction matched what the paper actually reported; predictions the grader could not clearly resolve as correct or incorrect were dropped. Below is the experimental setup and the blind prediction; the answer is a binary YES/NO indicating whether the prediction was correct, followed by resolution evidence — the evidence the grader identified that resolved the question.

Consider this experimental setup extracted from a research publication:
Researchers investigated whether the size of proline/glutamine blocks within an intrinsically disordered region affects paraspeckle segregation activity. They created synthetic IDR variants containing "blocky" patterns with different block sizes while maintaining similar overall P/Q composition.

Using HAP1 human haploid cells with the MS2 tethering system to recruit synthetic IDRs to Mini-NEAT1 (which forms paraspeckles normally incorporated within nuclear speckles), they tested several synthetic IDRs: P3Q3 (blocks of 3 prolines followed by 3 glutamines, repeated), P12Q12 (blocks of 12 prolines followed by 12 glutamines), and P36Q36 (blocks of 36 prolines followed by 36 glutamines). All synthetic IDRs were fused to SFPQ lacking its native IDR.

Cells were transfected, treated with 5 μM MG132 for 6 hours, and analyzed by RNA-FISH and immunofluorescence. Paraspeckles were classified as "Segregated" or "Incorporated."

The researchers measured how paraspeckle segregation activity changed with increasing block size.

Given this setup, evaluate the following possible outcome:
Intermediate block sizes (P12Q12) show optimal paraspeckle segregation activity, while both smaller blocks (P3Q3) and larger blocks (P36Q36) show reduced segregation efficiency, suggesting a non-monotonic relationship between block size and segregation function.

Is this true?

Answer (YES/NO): NO